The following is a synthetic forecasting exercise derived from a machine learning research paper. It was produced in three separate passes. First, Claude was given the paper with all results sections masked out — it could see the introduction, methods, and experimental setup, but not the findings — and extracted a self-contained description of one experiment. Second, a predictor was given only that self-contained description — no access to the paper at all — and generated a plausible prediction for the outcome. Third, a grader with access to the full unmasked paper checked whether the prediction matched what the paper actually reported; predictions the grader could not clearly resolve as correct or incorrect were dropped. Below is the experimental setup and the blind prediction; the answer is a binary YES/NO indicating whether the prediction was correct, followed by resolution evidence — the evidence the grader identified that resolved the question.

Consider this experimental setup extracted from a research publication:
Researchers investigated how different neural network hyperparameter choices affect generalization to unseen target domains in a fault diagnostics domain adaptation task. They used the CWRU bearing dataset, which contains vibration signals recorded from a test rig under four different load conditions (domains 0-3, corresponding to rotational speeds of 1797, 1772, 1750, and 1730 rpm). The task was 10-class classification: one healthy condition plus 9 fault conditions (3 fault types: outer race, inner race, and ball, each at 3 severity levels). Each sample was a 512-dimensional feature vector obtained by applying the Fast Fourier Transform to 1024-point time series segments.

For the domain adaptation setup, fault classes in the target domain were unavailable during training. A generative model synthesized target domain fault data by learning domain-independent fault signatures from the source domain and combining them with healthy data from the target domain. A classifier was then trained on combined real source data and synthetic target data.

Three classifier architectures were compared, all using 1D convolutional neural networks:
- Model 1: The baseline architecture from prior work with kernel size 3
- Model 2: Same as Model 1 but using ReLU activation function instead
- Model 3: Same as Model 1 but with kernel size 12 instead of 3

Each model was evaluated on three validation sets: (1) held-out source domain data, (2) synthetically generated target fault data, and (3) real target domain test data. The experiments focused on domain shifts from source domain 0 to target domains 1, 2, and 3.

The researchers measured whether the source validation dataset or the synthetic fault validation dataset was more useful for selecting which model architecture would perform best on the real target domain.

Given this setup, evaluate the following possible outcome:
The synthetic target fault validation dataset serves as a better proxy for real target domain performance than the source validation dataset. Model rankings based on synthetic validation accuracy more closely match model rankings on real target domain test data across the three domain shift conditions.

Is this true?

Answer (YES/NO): YES